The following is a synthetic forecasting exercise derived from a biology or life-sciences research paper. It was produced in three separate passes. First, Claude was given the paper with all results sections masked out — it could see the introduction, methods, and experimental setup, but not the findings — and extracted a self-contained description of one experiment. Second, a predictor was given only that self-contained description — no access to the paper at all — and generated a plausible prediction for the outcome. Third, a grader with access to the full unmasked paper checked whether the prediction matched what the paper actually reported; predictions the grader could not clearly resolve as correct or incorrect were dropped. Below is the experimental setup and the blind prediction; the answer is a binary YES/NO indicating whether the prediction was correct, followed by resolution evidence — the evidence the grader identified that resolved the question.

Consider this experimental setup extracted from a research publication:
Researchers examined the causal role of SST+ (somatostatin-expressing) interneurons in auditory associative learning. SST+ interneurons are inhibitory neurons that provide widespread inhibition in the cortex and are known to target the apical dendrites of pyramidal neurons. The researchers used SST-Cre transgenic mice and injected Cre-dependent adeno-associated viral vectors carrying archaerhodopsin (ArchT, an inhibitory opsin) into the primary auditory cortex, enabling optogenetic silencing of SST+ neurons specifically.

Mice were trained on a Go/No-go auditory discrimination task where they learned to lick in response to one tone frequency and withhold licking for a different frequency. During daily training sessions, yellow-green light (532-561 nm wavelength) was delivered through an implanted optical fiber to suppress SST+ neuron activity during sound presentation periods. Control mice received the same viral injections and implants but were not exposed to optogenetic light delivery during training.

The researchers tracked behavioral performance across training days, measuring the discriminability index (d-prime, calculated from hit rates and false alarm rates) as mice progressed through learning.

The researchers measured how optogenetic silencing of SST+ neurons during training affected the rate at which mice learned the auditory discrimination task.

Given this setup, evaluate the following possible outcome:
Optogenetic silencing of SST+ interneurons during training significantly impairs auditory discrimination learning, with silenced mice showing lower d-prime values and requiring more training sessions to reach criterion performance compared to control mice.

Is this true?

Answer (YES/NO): NO